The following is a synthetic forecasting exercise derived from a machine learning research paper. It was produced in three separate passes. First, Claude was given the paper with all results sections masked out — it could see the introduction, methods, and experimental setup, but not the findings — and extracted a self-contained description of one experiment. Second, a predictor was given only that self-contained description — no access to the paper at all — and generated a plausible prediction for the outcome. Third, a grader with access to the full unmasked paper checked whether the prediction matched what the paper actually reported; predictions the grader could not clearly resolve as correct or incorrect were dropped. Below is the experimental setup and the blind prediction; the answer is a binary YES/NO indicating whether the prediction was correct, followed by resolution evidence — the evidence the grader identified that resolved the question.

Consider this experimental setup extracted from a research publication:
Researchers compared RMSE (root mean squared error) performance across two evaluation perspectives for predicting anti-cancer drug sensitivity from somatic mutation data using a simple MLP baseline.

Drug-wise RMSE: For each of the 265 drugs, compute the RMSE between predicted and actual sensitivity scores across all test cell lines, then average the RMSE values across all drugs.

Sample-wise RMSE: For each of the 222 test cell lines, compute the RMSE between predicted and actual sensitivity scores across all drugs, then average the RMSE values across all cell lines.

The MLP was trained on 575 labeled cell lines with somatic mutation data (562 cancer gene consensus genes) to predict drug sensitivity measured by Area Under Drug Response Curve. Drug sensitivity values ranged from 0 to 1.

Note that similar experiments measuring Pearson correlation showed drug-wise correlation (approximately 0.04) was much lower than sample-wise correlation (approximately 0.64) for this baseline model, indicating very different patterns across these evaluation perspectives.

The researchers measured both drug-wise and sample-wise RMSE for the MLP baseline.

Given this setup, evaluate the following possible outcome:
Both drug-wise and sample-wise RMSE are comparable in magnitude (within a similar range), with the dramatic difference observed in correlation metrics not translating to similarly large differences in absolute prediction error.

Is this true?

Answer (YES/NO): YES